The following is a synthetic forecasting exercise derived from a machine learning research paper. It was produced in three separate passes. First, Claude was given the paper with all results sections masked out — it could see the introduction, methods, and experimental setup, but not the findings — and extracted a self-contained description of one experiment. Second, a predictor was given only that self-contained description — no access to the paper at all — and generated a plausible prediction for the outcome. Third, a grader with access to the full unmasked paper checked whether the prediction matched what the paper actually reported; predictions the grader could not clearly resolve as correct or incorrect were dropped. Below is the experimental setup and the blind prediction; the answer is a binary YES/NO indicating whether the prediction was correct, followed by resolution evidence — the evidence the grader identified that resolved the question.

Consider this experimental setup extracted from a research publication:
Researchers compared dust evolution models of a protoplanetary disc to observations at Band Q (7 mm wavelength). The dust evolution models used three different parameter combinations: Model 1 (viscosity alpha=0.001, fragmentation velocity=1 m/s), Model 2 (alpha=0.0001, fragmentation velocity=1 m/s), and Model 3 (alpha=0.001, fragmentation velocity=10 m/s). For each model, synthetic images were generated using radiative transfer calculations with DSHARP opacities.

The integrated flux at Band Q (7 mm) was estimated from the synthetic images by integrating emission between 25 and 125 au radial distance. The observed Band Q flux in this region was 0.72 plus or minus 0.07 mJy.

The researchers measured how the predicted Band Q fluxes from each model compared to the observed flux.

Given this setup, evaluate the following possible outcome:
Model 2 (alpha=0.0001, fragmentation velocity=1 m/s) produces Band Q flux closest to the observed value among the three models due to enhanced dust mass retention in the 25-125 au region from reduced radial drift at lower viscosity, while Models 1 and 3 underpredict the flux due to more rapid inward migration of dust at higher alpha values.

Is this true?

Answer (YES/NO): NO